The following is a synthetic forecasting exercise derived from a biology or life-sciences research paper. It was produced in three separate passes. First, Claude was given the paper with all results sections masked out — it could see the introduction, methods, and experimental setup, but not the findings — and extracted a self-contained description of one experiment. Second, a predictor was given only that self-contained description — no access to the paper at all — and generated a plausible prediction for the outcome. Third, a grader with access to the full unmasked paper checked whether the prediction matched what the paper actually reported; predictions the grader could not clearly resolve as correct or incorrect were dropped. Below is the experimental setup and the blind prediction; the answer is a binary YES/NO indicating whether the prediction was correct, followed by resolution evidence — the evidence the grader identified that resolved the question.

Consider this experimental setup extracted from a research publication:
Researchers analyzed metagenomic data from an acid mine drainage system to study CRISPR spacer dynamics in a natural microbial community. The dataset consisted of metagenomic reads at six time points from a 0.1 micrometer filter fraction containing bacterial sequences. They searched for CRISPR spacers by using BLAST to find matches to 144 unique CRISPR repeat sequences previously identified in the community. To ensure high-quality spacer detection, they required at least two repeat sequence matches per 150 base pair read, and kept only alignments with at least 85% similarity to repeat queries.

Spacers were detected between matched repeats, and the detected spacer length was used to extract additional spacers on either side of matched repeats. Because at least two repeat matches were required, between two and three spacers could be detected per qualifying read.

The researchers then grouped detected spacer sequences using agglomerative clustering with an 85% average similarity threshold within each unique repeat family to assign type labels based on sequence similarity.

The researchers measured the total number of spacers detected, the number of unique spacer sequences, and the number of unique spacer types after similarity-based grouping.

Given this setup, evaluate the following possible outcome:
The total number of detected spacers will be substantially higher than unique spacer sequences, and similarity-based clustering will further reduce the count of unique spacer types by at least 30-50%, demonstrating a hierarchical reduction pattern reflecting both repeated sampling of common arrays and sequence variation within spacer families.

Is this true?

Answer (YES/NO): YES